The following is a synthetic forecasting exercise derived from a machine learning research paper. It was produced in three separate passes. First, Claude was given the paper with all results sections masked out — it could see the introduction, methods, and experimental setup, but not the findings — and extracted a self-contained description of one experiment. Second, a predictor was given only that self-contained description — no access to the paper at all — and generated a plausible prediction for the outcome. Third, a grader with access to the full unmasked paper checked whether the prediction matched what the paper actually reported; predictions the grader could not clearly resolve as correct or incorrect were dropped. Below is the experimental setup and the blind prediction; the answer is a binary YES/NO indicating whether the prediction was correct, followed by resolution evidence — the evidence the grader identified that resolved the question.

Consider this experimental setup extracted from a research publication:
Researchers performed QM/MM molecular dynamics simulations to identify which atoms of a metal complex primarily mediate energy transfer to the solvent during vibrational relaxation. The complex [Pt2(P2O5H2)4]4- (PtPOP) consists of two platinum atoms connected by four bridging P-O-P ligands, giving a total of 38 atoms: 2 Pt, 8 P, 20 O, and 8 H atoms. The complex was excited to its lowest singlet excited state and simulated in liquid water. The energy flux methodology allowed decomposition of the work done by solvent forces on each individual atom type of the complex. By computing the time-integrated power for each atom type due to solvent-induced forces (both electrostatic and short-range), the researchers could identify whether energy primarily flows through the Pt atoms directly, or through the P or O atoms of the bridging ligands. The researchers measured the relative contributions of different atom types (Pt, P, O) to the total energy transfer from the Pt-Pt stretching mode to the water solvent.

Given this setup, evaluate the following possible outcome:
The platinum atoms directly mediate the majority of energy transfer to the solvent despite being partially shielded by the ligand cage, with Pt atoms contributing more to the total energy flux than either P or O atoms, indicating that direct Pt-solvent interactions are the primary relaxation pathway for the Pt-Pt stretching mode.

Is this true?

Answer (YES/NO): NO